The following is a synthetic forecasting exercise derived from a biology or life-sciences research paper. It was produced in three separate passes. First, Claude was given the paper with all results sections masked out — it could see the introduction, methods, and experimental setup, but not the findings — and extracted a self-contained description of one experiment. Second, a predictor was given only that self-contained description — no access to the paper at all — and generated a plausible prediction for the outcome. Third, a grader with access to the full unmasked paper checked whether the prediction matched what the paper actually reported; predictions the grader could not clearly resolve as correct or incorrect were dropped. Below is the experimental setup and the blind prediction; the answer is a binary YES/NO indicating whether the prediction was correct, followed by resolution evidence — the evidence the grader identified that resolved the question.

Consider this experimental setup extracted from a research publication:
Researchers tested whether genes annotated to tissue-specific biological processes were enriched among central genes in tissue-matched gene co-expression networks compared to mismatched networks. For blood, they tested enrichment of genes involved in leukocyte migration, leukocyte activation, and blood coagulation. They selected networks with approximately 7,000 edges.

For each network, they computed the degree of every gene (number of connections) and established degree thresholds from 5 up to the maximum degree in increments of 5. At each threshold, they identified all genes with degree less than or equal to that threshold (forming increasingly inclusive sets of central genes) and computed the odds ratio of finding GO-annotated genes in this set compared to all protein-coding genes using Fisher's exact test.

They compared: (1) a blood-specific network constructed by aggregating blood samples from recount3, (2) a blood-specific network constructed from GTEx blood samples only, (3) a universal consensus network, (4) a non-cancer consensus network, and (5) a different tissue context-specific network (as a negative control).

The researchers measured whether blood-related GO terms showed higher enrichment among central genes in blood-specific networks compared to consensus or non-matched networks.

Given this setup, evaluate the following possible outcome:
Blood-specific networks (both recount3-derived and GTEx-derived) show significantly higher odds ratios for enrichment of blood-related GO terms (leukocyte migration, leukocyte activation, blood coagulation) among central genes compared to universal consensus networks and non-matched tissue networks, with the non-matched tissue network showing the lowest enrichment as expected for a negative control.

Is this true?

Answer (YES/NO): YES